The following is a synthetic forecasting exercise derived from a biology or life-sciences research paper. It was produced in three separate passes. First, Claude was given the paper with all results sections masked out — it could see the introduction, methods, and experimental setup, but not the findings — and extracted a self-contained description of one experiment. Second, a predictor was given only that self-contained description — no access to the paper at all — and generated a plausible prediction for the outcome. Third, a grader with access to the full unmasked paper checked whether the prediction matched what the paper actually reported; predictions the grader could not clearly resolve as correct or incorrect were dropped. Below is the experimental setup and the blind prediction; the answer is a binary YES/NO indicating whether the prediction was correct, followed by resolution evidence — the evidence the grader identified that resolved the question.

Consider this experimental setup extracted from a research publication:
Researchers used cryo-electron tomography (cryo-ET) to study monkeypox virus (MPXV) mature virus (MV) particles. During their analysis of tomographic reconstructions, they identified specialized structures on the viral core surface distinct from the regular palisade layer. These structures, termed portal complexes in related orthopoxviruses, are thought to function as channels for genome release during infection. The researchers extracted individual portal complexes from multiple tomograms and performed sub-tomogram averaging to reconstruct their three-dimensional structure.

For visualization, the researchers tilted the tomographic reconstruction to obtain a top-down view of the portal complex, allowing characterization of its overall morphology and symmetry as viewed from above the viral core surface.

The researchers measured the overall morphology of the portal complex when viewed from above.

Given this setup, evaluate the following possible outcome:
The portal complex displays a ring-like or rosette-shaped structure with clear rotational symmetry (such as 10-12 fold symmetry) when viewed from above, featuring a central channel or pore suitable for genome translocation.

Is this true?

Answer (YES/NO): NO